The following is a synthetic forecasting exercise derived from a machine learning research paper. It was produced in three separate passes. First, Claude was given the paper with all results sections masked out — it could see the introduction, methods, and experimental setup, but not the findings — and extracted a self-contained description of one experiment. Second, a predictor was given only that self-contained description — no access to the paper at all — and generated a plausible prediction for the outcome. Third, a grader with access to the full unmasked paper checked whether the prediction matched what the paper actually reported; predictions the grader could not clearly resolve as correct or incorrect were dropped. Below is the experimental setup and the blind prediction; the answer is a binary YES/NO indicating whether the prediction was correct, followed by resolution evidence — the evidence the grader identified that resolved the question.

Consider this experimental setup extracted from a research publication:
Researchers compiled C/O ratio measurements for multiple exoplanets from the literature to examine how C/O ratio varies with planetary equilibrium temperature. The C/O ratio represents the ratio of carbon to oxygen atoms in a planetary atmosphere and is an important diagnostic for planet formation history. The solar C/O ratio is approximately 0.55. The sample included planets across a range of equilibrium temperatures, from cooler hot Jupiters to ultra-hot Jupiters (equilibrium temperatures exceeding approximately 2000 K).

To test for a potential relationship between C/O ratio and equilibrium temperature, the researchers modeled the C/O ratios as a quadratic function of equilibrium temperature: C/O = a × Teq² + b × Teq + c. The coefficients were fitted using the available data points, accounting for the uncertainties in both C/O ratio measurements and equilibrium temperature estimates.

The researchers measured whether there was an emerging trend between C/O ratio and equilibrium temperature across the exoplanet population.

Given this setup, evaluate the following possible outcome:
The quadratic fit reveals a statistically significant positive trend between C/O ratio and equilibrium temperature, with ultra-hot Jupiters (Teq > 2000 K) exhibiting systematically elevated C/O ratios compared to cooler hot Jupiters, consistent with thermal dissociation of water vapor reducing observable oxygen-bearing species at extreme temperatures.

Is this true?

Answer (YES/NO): NO